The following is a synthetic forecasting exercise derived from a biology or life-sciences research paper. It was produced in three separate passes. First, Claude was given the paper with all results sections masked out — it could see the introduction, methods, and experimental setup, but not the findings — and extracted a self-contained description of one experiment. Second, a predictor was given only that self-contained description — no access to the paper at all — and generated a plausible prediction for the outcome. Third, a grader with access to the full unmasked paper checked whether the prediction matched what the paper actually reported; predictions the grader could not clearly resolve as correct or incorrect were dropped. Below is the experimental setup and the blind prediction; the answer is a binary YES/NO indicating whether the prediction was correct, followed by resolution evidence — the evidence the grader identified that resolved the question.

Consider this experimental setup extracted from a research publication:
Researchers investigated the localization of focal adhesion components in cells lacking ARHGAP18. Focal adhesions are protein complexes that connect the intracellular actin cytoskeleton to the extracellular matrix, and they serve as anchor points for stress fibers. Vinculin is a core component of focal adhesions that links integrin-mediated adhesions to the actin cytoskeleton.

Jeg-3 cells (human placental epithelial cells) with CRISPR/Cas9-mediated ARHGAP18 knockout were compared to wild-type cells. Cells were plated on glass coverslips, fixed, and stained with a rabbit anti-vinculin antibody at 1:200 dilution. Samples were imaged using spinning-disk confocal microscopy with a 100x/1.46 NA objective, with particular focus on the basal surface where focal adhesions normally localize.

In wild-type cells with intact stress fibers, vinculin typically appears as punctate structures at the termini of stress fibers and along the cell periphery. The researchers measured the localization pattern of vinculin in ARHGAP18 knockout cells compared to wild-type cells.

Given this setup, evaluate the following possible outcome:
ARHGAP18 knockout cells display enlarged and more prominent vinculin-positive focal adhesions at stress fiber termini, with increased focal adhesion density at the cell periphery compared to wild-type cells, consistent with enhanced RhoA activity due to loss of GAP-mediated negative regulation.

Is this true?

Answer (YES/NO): NO